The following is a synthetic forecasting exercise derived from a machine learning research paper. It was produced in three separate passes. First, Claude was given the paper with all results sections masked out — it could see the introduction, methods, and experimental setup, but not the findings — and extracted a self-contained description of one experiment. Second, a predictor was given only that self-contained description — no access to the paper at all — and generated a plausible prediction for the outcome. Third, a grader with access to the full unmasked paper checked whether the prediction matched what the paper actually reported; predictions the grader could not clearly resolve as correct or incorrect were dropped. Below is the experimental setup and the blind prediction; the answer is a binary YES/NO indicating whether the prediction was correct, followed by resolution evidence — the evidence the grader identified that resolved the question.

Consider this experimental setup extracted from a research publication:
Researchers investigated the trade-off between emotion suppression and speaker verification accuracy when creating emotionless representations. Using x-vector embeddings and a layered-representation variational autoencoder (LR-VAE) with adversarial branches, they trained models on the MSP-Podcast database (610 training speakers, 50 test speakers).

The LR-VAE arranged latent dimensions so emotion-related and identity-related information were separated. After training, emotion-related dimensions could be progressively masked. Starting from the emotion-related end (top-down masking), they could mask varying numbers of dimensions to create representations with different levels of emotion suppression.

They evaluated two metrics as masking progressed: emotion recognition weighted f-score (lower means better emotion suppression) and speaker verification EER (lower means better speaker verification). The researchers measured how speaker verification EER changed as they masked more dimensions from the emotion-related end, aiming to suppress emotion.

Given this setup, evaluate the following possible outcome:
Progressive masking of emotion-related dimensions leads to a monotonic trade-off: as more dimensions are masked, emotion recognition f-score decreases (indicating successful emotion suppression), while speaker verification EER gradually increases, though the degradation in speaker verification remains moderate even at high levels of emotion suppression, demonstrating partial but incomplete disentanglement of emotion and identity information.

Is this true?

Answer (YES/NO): YES